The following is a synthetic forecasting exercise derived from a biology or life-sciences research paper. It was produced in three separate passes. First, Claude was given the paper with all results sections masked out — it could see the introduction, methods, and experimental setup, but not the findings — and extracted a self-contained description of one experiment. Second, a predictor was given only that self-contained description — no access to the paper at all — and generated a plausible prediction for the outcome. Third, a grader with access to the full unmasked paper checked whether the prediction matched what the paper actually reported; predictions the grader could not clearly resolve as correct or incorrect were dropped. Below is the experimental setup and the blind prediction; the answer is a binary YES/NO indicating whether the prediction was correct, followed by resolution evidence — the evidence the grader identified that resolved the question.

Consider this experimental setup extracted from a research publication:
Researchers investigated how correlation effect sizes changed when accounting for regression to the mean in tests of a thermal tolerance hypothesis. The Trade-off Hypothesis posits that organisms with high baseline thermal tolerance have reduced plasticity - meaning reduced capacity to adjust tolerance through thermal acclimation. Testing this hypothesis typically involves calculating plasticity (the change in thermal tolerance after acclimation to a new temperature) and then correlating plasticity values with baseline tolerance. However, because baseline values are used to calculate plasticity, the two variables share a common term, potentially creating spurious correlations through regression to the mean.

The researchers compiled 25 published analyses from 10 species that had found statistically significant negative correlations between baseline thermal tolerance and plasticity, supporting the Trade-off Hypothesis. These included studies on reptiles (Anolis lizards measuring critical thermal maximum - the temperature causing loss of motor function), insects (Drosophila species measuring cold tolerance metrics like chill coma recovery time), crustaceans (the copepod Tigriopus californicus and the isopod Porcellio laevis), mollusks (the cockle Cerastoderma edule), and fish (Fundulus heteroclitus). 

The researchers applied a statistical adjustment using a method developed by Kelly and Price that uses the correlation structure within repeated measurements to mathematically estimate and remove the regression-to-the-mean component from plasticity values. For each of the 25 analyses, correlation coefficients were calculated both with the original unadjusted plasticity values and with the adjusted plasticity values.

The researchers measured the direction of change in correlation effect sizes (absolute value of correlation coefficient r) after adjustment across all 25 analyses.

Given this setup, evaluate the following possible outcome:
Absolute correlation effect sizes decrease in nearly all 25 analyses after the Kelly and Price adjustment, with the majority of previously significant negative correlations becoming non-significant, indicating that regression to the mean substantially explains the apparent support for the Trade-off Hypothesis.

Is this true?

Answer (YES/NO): YES